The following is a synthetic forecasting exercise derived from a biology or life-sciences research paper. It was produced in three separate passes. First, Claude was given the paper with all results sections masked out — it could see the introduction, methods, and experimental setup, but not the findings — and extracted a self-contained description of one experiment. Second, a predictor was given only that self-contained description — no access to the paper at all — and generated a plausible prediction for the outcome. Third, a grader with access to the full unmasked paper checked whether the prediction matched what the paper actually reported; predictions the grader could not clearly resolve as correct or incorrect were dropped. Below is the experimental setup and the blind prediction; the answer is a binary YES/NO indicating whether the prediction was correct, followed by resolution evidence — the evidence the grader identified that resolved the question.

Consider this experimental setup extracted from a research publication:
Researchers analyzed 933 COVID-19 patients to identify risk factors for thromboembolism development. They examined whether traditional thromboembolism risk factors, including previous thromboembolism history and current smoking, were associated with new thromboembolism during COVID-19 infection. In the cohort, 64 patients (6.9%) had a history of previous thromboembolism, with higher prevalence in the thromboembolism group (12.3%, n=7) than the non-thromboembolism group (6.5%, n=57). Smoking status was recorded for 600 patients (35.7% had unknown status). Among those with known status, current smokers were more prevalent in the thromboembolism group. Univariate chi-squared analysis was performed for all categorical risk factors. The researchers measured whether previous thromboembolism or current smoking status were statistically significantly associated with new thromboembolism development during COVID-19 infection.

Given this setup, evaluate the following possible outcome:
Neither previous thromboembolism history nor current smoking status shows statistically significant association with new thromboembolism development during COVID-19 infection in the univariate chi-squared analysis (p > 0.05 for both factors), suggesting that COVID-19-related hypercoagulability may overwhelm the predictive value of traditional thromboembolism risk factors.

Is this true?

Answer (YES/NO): YES